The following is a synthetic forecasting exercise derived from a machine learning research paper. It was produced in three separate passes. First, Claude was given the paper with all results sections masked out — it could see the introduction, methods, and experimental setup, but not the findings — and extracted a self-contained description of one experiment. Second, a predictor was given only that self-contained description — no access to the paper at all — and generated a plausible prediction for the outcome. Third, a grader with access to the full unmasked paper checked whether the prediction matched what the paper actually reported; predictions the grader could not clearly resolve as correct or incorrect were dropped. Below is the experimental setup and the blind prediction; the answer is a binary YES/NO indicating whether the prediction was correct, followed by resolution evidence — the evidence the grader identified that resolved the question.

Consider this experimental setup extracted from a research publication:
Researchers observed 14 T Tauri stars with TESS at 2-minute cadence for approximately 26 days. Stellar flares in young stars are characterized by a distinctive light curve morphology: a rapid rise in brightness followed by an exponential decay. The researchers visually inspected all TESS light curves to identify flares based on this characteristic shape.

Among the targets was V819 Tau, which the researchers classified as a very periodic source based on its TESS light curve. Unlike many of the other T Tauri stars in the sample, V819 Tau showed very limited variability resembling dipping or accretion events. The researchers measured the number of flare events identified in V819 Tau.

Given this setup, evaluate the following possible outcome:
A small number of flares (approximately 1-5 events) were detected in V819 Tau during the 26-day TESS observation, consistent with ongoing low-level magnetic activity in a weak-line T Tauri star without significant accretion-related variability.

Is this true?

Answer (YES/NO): NO